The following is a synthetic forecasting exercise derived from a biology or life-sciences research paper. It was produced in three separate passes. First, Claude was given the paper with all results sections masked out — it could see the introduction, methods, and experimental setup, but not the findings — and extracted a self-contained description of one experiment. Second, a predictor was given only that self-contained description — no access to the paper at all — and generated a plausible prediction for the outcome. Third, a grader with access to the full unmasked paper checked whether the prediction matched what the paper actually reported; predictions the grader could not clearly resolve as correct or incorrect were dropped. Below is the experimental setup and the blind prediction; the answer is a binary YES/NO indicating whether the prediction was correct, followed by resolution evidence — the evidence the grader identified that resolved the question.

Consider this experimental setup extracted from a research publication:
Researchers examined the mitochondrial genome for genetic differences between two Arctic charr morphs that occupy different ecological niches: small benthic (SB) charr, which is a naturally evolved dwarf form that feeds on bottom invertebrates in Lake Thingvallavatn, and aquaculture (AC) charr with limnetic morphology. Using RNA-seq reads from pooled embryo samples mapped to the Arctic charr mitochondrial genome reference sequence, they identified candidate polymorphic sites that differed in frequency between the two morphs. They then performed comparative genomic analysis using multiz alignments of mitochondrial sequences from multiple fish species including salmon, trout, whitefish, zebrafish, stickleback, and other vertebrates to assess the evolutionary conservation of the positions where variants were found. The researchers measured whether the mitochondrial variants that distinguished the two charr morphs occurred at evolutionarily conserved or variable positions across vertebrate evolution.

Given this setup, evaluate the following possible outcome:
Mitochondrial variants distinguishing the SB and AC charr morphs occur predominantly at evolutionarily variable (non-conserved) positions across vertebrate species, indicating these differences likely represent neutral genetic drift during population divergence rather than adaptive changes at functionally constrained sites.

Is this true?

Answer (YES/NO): NO